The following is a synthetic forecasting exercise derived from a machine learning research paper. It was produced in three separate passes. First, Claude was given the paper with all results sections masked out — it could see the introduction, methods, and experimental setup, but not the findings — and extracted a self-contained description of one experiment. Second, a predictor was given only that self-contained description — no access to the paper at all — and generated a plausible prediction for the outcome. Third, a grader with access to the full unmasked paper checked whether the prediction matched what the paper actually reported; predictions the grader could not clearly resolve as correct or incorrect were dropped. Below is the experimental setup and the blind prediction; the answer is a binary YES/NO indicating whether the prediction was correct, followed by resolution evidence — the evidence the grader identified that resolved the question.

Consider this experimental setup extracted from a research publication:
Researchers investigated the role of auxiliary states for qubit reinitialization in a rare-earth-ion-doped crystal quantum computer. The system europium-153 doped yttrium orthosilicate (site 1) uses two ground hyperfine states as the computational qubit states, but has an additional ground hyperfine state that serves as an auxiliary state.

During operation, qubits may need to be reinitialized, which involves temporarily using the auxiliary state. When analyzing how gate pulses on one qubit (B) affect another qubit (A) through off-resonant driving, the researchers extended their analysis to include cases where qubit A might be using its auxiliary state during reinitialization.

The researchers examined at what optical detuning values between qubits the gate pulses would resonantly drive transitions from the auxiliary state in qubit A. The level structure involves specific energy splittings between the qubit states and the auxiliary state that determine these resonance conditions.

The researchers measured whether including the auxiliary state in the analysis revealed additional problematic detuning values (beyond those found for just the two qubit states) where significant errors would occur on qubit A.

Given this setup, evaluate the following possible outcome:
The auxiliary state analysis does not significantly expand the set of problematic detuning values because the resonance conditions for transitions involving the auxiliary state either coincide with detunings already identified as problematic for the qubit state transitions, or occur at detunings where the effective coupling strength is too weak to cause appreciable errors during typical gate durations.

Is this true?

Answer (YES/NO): NO